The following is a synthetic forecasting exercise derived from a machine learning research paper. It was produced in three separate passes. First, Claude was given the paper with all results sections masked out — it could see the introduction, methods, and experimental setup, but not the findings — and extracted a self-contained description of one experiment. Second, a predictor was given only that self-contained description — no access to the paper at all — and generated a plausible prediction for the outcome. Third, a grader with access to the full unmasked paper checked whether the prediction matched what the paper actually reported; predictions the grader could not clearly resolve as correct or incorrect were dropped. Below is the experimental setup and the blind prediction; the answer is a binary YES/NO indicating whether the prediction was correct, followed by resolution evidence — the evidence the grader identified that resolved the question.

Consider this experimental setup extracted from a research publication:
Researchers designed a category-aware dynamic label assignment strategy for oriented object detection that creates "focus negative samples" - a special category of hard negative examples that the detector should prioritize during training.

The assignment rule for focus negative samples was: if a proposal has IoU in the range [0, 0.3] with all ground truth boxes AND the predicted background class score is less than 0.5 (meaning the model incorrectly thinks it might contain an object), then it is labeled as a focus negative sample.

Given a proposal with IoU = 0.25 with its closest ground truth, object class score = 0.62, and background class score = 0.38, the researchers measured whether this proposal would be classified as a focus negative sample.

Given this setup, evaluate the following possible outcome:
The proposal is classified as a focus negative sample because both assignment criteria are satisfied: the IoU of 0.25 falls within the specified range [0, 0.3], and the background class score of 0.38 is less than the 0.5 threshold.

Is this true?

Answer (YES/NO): YES